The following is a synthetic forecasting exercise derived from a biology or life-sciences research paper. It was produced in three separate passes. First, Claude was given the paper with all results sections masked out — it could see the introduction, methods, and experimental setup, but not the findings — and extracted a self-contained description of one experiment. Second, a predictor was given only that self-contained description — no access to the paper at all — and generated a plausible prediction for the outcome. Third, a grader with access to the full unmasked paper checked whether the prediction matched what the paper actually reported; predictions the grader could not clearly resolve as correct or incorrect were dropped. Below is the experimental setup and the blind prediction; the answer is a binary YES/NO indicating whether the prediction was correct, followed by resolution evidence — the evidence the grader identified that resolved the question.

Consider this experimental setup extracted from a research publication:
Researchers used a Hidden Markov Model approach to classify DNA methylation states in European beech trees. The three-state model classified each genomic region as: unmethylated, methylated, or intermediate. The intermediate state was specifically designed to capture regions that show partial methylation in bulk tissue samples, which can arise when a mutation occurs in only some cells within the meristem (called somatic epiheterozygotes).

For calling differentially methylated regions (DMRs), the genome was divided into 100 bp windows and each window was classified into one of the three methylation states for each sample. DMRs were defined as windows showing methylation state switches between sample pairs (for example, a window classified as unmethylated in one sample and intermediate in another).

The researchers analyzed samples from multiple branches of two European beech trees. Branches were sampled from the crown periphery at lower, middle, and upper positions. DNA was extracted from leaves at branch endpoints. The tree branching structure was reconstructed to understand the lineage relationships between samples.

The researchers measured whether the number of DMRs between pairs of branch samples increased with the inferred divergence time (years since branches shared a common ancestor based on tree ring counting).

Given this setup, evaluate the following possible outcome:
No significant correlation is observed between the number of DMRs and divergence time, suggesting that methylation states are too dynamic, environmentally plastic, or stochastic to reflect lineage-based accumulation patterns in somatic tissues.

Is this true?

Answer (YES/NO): NO